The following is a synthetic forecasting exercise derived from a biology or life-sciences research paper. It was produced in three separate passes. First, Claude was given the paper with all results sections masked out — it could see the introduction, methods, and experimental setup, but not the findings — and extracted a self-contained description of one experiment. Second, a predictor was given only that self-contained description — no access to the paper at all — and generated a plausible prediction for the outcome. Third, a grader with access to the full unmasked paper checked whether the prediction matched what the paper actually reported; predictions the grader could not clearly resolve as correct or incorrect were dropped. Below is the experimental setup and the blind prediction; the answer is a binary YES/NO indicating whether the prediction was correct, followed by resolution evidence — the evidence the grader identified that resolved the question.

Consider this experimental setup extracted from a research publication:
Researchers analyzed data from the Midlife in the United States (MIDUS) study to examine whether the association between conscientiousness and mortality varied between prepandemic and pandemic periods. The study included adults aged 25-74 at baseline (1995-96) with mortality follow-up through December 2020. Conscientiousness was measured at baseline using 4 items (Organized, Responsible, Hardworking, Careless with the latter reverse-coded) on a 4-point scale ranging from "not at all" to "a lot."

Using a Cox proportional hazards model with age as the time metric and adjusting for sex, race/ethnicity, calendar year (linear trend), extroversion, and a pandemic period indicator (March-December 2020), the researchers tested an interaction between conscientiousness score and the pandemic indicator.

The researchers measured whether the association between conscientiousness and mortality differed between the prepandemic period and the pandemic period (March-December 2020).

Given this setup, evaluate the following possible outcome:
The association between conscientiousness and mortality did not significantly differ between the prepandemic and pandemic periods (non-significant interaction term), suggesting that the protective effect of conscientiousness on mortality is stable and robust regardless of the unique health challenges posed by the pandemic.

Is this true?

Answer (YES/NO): YES